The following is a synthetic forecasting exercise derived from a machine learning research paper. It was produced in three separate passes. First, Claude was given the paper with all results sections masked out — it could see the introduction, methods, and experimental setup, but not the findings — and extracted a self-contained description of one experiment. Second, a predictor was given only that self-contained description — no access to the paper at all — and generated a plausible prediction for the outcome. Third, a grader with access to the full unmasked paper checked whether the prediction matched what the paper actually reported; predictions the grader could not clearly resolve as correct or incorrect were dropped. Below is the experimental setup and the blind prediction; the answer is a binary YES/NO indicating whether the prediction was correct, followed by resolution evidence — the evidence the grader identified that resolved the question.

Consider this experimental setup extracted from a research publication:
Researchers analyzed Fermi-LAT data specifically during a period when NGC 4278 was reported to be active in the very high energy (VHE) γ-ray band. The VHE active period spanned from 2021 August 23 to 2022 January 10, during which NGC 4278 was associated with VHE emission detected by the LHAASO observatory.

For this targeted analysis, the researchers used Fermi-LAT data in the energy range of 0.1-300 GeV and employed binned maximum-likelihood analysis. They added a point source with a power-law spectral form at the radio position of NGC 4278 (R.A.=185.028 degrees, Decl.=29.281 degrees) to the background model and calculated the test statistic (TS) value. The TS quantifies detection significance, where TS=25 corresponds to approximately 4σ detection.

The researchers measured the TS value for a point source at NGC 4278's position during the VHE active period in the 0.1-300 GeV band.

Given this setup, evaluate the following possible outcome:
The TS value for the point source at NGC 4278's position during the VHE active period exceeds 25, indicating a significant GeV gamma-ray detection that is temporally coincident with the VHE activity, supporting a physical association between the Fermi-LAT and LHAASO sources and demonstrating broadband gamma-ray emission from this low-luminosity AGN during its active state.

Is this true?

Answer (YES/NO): NO